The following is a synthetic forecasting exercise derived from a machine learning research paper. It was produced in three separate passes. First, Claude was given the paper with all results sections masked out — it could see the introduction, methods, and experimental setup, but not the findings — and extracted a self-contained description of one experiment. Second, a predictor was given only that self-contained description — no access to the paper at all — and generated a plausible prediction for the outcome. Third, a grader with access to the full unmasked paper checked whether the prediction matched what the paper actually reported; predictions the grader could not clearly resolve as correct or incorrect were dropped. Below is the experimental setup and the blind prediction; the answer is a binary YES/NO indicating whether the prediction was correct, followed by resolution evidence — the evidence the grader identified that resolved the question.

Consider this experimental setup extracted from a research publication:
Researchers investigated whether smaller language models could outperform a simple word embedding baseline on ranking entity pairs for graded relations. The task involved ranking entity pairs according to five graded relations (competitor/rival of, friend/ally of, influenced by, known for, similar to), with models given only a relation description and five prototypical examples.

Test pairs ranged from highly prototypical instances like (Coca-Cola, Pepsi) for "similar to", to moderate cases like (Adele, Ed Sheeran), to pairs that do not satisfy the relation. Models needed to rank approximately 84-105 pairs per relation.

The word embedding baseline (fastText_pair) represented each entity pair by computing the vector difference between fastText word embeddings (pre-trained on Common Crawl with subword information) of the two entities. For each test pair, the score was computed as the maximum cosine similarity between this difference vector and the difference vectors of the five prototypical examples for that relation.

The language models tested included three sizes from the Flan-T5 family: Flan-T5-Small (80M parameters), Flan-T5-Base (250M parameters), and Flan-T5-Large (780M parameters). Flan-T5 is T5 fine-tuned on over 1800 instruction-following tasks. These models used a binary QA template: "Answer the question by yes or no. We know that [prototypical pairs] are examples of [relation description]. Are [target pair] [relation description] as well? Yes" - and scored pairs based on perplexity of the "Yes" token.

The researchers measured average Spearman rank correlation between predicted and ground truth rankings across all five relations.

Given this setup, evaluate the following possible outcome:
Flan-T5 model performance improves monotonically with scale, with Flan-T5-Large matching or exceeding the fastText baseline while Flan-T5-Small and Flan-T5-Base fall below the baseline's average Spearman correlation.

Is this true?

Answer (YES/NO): NO